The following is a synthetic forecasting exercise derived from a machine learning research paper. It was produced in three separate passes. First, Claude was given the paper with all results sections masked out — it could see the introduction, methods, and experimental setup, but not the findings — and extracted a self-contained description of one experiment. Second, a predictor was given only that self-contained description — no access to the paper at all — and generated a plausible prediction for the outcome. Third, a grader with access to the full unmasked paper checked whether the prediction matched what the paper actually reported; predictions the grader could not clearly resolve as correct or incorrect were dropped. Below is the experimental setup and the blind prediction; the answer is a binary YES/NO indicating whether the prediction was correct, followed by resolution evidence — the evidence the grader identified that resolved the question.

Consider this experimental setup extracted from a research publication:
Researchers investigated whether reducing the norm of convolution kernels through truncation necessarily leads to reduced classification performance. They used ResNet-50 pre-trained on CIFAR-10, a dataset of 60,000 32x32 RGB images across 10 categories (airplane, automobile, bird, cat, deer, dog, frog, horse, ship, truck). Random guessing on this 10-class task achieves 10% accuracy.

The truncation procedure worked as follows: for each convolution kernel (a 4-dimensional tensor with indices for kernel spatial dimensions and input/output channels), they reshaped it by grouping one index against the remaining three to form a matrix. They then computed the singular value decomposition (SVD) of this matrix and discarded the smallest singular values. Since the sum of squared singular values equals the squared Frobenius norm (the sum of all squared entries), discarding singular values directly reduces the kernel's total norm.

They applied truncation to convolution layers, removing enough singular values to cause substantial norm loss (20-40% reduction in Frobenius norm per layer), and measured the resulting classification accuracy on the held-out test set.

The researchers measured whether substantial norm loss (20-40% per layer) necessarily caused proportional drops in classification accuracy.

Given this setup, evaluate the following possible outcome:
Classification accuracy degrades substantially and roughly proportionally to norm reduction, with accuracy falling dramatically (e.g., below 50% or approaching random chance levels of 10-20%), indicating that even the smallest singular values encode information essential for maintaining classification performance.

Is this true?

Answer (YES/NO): NO